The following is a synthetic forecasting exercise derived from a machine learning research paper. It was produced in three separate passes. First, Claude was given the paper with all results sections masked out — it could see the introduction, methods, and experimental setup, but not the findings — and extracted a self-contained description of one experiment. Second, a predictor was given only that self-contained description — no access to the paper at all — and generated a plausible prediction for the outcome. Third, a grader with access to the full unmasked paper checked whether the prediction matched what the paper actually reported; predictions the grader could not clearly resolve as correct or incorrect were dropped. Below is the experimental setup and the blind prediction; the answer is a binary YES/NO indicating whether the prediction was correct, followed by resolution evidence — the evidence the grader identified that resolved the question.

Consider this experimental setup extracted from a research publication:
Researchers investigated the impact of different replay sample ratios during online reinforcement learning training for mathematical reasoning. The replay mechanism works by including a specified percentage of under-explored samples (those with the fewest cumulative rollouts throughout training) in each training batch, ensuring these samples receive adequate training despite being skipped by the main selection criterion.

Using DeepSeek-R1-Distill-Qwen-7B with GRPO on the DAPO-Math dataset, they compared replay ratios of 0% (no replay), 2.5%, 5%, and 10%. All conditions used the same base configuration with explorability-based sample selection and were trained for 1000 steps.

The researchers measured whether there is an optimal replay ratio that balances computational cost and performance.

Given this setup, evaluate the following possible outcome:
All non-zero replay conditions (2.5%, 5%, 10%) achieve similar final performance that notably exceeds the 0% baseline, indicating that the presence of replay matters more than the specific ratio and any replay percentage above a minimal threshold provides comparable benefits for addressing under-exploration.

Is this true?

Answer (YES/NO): NO